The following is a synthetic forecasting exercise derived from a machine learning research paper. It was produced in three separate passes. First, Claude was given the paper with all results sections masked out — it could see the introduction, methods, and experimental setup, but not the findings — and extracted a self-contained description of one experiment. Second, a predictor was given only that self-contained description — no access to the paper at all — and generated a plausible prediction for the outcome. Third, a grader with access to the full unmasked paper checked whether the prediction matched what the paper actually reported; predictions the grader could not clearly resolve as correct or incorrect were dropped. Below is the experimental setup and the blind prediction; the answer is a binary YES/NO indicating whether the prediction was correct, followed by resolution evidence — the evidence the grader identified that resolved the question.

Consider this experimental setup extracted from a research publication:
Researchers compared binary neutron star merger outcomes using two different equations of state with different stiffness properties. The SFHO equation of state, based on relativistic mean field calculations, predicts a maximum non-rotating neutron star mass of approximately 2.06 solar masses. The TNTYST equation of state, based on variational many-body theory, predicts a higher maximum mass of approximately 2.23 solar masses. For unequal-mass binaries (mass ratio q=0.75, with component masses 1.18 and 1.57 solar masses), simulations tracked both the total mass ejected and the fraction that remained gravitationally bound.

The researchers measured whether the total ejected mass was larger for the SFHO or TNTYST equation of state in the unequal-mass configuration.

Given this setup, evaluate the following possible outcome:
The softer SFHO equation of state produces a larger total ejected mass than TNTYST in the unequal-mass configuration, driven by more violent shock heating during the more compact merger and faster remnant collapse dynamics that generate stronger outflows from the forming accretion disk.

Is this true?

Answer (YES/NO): NO